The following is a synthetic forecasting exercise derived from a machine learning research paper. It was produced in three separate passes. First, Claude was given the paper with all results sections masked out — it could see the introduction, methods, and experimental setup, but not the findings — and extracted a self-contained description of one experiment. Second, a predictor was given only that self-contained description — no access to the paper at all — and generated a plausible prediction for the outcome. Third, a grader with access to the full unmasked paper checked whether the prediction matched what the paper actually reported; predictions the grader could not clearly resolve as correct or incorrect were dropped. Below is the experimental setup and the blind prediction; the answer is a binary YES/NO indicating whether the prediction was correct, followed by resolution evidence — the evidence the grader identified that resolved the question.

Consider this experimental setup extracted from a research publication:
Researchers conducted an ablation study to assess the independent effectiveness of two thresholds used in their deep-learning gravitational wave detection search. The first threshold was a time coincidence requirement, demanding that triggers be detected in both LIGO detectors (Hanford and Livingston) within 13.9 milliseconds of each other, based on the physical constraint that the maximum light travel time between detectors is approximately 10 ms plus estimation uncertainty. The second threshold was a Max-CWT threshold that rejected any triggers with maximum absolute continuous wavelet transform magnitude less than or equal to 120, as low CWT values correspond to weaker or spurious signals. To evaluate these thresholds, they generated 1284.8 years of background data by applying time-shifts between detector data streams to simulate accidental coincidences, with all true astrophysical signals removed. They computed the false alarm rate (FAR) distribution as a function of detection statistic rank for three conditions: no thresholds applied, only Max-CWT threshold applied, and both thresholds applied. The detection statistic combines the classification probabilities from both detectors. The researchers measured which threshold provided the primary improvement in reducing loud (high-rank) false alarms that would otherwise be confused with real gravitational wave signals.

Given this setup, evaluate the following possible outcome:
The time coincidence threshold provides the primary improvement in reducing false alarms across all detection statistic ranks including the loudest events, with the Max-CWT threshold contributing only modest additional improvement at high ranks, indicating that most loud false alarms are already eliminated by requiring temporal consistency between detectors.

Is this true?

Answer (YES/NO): NO